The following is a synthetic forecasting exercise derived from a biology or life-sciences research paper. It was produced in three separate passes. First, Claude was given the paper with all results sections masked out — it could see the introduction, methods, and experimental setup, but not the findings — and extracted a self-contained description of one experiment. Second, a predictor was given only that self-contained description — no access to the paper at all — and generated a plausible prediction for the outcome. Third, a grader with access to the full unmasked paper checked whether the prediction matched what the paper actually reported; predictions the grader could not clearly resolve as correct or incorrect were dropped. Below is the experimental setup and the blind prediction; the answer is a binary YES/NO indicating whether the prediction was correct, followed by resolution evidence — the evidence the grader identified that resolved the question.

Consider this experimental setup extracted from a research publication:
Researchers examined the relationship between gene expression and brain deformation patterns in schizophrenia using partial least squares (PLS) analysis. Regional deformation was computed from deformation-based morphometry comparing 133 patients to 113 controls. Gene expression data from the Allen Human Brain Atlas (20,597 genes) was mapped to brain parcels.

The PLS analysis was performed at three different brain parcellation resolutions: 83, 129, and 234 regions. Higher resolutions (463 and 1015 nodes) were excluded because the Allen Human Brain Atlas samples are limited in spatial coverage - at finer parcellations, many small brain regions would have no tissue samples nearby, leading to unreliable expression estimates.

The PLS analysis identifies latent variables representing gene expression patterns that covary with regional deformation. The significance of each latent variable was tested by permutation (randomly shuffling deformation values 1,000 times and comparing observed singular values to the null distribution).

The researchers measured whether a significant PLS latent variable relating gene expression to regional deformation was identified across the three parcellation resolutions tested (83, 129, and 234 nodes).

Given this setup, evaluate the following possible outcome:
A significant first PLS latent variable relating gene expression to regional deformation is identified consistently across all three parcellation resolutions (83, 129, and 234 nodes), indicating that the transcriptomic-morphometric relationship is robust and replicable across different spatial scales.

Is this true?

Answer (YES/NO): YES